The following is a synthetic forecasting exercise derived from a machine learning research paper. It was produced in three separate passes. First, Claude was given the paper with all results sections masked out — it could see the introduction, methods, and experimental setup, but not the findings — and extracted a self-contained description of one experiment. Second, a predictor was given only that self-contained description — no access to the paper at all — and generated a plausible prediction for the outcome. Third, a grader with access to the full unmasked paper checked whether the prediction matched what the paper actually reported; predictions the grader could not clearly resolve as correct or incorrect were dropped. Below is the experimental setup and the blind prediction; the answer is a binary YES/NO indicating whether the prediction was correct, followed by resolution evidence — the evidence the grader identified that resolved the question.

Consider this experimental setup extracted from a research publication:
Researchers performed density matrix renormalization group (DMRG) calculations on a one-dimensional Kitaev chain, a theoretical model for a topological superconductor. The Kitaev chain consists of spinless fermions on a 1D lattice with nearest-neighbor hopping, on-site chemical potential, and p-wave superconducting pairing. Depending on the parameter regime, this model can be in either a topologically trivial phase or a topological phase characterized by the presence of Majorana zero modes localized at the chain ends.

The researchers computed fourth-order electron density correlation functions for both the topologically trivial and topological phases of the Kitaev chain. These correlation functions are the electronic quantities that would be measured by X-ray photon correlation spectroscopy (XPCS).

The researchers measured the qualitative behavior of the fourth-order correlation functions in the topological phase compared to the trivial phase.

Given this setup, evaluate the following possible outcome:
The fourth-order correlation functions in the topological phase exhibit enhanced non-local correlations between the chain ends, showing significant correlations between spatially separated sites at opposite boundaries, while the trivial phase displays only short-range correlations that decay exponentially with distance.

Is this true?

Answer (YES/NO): NO